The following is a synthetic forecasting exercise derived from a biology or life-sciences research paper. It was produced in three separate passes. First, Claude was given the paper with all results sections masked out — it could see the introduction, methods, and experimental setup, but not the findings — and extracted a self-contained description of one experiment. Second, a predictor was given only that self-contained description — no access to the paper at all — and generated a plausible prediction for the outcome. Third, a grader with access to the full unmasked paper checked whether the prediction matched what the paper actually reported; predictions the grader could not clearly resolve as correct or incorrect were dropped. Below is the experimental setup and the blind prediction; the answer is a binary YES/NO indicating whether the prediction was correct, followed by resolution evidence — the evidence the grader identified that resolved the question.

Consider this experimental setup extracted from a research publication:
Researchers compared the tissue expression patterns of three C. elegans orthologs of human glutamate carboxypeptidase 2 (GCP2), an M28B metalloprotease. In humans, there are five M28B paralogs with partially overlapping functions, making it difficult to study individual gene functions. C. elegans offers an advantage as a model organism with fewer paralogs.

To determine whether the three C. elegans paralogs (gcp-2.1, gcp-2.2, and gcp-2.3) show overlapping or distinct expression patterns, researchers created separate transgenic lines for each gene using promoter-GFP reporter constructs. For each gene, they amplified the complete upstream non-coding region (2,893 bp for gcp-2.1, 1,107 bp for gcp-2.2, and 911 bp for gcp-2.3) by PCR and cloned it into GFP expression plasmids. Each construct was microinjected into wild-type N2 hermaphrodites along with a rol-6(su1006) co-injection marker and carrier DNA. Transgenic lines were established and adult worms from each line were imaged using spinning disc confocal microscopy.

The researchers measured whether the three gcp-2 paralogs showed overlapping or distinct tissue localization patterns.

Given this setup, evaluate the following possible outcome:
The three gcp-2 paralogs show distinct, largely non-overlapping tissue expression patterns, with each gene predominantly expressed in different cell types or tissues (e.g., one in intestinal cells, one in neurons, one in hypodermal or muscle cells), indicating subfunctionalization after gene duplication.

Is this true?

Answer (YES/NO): YES